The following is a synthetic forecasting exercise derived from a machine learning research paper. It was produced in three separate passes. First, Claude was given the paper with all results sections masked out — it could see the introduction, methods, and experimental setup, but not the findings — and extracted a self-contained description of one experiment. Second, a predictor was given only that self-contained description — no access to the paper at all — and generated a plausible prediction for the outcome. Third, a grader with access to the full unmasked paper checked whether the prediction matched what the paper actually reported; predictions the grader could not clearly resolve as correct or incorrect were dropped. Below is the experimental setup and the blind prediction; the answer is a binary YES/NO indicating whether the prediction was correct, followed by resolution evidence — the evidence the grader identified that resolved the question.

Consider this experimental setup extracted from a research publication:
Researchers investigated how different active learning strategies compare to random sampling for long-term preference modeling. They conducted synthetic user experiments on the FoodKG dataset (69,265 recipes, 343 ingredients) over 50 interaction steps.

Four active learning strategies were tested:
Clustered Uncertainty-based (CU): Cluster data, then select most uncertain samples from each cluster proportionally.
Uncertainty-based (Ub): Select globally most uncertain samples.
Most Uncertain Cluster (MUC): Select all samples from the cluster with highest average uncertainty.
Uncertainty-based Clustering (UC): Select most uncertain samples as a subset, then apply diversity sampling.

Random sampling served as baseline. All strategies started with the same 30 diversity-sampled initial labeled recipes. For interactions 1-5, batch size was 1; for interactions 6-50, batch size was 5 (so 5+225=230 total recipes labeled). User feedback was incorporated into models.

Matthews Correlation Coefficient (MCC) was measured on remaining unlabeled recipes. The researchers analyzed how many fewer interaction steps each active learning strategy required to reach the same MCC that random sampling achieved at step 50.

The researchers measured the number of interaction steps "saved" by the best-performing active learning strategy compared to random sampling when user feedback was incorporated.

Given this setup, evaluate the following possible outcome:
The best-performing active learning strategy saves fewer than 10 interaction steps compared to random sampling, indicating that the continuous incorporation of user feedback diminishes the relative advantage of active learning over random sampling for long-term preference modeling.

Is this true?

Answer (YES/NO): NO